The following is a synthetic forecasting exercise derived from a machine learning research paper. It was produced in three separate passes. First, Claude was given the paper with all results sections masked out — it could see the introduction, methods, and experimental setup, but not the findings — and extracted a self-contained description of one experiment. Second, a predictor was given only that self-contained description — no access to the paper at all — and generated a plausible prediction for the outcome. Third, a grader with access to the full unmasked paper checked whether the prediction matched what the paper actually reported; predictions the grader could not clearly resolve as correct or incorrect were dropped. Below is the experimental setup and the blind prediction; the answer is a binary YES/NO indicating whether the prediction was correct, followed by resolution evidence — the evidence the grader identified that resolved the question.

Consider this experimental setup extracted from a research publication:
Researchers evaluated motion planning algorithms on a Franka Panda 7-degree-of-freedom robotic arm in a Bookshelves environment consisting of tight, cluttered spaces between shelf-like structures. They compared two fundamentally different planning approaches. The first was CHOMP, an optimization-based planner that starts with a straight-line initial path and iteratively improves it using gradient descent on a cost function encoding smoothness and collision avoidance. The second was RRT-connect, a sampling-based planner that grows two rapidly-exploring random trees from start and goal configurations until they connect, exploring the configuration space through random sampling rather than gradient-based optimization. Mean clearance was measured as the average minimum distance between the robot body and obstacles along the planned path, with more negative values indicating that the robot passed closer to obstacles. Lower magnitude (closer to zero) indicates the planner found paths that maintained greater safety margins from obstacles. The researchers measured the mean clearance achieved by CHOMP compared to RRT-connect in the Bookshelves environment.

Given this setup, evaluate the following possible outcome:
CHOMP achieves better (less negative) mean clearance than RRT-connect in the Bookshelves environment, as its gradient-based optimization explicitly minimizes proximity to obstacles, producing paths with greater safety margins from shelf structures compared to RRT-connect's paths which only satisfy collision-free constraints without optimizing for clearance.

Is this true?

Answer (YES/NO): YES